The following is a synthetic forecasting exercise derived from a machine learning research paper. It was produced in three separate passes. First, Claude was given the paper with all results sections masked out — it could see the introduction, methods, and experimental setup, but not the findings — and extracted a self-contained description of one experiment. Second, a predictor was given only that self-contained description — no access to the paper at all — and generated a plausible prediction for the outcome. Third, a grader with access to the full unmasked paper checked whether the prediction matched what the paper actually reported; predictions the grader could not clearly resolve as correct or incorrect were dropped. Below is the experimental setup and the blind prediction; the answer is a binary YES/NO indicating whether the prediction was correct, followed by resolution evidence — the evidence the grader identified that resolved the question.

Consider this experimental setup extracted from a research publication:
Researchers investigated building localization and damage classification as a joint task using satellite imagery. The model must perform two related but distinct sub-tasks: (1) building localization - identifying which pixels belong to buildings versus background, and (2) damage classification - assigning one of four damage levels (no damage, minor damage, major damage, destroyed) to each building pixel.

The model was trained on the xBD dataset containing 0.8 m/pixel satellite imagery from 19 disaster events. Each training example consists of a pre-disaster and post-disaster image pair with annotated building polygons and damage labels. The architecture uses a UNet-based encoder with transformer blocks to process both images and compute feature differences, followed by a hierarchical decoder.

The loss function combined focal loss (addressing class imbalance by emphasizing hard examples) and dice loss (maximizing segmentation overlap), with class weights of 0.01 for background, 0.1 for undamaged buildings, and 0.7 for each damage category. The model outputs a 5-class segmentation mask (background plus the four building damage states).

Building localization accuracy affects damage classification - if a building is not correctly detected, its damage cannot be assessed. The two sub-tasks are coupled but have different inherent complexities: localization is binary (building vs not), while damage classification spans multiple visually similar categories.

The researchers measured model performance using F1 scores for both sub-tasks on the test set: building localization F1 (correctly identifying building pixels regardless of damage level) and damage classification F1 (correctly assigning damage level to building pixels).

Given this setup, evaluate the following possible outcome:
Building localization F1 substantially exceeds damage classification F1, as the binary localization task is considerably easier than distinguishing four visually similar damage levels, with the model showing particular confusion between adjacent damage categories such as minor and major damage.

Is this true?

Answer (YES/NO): NO